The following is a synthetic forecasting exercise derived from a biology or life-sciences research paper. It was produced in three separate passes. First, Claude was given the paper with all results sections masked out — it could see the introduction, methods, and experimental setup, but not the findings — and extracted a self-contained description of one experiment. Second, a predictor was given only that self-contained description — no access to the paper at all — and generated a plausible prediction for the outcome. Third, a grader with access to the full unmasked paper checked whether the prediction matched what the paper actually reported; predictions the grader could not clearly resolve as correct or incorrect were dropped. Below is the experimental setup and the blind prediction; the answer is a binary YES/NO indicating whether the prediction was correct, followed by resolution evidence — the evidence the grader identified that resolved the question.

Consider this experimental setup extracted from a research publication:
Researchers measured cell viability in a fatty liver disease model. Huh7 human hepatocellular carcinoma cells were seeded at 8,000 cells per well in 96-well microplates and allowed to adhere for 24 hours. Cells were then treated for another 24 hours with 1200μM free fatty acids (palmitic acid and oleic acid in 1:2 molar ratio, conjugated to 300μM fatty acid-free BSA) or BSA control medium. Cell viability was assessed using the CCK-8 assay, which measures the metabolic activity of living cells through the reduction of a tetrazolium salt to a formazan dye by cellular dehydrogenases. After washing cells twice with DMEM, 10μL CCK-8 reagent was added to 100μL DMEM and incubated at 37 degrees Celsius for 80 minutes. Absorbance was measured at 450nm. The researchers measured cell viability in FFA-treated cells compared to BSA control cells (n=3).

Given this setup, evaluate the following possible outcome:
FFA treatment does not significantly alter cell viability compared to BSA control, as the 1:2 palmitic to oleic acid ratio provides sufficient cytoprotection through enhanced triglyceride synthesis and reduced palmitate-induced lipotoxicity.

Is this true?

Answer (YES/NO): NO